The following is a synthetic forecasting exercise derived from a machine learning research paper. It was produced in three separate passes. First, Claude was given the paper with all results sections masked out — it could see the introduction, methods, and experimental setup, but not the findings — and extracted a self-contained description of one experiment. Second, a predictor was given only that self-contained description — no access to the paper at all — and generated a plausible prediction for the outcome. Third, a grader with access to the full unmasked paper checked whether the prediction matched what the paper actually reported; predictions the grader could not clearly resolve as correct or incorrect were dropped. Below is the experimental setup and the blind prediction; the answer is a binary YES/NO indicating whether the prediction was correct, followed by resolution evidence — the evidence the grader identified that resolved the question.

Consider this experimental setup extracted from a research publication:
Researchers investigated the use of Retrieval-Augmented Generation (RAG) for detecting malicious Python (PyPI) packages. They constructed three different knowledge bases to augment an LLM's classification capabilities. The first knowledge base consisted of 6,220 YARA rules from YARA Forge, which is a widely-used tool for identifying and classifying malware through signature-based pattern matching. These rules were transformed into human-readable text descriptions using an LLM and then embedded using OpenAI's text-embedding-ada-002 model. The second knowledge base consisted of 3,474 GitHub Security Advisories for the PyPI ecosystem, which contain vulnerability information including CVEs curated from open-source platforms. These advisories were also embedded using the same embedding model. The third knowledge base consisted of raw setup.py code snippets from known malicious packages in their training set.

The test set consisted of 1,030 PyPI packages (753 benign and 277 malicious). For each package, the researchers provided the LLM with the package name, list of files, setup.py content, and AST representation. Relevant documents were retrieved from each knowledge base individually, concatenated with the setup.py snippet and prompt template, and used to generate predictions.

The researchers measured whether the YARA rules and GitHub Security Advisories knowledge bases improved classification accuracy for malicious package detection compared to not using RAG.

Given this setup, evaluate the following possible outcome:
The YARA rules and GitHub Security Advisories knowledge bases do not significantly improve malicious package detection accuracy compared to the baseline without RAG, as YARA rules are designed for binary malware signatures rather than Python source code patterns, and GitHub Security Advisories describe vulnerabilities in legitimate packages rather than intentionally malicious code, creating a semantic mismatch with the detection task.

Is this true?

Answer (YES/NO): YES